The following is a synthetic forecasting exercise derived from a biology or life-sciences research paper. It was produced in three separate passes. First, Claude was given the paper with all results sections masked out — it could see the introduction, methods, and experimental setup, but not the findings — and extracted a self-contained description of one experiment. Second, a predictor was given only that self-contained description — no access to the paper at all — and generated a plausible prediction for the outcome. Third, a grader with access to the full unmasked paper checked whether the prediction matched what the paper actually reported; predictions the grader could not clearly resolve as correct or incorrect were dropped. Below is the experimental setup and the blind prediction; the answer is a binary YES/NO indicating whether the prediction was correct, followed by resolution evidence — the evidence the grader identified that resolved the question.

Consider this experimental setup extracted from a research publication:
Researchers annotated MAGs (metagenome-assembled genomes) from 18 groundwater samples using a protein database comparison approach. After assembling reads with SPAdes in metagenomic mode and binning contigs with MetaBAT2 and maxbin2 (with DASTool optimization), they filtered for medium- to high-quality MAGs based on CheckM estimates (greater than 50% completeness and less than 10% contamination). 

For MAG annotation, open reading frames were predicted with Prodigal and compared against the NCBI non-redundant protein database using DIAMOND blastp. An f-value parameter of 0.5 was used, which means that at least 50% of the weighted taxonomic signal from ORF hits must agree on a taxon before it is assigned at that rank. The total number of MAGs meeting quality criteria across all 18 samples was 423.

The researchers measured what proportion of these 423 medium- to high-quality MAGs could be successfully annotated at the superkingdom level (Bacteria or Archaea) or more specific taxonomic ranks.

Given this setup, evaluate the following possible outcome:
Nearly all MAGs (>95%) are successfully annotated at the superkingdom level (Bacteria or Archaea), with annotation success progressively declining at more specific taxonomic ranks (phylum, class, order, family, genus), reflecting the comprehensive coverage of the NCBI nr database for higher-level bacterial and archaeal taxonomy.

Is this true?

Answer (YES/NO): YES